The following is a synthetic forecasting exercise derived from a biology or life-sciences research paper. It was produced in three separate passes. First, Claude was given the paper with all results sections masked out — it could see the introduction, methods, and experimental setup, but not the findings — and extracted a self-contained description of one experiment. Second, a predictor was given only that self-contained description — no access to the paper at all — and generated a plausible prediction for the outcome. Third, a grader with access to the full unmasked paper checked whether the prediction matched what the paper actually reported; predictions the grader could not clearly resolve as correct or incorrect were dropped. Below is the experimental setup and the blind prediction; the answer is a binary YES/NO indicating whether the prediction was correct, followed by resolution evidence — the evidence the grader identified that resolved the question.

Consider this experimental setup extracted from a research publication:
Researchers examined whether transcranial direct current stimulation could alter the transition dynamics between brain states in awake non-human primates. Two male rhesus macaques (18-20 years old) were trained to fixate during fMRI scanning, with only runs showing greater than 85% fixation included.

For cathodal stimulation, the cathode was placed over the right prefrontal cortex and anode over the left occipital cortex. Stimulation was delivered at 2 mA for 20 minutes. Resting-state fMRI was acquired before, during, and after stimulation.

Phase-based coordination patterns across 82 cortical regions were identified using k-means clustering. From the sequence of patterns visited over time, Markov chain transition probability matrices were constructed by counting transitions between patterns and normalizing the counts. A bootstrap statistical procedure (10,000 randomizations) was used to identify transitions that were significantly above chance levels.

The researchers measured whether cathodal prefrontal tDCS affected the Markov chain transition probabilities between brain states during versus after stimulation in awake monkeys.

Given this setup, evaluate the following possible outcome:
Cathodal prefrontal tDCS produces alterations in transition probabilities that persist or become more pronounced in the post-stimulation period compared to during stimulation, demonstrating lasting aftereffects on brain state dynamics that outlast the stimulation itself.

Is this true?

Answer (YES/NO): NO